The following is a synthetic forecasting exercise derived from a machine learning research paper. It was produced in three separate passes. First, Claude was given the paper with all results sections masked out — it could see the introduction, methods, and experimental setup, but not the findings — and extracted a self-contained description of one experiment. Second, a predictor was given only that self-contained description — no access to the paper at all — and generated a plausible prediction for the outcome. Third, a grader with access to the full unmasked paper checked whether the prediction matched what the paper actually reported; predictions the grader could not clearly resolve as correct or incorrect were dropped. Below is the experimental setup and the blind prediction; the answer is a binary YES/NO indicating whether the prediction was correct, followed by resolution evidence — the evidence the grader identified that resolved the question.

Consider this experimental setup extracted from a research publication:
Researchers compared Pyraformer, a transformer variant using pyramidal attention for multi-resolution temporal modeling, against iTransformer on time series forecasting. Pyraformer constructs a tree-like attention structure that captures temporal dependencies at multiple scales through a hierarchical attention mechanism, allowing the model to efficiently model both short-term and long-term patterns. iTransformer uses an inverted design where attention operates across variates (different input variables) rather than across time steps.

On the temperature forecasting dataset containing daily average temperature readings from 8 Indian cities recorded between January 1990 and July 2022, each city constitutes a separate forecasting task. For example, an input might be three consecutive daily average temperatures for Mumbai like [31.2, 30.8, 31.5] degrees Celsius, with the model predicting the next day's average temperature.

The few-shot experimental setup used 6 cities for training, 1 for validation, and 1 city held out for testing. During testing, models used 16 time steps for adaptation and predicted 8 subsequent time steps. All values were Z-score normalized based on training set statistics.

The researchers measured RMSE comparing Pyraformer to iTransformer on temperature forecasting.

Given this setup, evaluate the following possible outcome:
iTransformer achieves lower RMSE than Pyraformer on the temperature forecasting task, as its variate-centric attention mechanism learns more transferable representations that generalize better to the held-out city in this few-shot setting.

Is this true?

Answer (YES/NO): YES